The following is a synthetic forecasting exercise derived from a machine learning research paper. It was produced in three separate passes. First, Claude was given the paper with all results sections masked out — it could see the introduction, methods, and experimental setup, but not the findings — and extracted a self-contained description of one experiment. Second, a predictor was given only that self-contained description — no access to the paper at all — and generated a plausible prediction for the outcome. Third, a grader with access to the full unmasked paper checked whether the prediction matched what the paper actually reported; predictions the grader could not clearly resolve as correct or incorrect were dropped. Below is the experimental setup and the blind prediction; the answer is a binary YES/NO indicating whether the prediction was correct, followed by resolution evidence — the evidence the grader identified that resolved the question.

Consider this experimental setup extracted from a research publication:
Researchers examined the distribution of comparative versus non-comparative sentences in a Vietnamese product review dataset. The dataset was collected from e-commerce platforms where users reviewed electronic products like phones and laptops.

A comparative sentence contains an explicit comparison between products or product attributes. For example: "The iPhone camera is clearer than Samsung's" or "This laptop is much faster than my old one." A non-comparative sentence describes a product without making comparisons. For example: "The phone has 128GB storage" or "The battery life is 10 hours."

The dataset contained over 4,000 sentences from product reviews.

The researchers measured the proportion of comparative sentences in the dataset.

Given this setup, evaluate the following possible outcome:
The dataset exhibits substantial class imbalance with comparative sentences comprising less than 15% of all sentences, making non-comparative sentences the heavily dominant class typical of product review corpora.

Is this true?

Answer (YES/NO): NO